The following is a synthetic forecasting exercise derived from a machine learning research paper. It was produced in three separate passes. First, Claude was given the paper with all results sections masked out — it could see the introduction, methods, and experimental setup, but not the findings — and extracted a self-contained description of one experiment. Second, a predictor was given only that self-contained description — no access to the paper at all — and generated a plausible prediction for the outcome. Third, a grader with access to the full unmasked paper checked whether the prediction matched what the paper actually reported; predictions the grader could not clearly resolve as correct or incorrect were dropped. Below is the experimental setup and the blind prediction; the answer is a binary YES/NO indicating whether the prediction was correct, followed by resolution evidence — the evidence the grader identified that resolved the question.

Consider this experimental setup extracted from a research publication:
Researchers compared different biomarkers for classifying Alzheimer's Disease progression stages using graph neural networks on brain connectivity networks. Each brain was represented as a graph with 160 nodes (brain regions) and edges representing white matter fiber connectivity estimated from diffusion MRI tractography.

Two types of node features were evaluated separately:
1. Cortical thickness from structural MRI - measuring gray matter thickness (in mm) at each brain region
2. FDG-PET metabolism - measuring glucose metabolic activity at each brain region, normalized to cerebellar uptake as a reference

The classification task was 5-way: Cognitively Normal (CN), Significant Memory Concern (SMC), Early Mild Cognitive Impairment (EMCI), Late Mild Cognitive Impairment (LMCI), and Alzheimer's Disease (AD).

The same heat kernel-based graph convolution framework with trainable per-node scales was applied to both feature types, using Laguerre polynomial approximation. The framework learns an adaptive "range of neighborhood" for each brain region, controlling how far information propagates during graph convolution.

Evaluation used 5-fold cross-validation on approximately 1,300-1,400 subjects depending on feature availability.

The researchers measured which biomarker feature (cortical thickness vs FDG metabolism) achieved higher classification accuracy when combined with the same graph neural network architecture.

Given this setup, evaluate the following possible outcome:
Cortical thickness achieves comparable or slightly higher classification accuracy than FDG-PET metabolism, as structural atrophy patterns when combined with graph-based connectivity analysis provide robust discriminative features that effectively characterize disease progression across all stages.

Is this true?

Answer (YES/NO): NO